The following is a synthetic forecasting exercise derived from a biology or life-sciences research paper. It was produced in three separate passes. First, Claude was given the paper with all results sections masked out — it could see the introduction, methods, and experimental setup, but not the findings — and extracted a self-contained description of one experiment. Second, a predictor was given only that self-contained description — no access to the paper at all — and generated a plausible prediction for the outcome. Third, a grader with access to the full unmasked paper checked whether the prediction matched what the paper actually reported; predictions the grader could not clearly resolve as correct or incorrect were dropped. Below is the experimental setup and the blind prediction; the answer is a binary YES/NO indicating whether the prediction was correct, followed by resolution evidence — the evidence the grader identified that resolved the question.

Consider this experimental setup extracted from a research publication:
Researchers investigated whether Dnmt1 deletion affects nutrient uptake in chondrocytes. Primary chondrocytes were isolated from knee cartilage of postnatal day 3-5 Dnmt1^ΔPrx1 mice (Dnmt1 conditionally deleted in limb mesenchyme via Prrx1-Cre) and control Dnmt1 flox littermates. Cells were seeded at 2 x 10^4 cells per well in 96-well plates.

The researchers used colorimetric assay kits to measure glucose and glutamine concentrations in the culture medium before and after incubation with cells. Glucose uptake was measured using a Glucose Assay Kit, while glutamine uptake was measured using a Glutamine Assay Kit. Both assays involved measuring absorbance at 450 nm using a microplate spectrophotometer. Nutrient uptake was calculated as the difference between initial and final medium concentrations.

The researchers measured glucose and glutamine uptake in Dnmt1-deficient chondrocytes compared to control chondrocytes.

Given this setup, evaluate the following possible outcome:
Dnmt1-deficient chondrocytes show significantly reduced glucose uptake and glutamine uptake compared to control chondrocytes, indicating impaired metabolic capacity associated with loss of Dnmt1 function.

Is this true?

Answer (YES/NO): NO